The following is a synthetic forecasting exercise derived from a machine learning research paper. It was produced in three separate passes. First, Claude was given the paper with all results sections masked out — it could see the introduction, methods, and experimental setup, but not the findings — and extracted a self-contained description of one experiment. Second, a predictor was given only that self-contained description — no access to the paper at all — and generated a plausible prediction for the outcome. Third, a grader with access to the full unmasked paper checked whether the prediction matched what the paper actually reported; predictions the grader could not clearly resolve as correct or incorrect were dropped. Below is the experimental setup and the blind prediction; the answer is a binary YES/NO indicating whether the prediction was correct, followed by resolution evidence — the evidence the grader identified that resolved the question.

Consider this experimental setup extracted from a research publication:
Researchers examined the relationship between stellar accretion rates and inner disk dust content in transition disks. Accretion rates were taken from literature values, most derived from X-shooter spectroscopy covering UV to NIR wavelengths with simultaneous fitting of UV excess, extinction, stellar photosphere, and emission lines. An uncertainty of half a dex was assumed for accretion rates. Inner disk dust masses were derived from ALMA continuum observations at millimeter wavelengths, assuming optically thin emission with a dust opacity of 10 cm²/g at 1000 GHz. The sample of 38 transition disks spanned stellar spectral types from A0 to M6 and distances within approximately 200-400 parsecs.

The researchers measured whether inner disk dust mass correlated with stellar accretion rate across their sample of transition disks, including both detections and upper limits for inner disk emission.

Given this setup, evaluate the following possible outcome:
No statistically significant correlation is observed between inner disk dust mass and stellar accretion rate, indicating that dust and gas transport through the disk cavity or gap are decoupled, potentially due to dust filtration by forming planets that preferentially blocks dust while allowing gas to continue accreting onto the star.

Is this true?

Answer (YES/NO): YES